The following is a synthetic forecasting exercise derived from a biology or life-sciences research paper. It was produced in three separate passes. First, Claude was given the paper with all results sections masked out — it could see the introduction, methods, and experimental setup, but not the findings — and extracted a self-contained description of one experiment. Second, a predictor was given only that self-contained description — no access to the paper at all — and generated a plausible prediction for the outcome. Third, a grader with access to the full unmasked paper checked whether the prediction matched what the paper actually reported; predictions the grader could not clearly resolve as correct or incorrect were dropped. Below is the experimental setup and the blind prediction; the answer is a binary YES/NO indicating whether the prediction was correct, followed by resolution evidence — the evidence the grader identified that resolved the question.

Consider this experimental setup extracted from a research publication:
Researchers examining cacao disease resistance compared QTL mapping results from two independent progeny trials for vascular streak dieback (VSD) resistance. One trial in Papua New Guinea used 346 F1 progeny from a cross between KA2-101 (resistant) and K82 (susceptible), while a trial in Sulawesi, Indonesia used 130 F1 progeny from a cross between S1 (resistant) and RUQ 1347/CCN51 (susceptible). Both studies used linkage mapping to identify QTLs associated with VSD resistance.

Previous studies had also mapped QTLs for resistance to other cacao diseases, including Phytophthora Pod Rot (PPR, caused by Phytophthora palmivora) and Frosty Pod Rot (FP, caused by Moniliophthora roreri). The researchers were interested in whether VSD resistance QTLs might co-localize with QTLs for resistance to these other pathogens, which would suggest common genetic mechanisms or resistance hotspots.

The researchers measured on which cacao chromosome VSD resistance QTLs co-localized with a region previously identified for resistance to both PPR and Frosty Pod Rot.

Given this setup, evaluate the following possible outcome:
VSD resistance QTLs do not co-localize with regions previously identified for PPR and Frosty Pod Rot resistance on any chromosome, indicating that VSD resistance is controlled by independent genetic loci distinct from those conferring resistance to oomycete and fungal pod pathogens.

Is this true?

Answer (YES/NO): NO